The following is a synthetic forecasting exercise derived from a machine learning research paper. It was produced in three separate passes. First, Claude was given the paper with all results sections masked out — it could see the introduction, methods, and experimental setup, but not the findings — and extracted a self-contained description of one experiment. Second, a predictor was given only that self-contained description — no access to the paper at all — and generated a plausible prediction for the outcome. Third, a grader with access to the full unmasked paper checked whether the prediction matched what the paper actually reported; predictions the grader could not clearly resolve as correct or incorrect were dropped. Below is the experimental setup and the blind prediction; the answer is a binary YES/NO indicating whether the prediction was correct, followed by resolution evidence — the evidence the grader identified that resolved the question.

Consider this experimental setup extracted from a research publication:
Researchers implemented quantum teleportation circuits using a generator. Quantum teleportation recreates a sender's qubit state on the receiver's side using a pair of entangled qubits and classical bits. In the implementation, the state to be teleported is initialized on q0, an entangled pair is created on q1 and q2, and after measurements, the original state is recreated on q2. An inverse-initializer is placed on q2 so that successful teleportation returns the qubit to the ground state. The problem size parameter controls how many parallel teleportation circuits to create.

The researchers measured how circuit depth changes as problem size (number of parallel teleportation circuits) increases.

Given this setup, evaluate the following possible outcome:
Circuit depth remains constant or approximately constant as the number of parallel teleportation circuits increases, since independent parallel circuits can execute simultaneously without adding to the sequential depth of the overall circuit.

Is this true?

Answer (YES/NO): YES